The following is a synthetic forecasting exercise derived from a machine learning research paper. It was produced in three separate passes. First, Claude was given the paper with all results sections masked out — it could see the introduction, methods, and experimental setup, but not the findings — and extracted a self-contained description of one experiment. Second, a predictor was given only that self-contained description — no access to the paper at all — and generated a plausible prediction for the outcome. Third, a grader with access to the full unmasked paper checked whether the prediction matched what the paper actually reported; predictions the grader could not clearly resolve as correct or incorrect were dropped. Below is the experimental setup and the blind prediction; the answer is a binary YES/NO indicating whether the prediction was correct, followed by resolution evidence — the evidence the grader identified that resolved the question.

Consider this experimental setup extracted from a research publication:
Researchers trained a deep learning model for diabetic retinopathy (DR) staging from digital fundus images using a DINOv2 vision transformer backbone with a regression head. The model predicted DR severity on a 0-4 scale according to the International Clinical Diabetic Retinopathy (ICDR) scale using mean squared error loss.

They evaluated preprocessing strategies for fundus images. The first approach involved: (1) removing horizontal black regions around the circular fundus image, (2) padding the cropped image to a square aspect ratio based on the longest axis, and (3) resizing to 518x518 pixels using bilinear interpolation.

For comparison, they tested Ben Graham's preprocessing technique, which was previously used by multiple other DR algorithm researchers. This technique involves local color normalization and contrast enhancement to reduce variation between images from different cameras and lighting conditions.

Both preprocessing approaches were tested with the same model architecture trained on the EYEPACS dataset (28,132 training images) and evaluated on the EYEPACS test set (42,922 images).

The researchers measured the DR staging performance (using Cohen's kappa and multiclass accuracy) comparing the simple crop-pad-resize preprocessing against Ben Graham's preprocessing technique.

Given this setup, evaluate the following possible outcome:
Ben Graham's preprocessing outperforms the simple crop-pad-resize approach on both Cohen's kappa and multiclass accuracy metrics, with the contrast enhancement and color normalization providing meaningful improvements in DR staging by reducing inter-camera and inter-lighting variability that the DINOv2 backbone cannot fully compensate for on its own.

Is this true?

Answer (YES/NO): NO